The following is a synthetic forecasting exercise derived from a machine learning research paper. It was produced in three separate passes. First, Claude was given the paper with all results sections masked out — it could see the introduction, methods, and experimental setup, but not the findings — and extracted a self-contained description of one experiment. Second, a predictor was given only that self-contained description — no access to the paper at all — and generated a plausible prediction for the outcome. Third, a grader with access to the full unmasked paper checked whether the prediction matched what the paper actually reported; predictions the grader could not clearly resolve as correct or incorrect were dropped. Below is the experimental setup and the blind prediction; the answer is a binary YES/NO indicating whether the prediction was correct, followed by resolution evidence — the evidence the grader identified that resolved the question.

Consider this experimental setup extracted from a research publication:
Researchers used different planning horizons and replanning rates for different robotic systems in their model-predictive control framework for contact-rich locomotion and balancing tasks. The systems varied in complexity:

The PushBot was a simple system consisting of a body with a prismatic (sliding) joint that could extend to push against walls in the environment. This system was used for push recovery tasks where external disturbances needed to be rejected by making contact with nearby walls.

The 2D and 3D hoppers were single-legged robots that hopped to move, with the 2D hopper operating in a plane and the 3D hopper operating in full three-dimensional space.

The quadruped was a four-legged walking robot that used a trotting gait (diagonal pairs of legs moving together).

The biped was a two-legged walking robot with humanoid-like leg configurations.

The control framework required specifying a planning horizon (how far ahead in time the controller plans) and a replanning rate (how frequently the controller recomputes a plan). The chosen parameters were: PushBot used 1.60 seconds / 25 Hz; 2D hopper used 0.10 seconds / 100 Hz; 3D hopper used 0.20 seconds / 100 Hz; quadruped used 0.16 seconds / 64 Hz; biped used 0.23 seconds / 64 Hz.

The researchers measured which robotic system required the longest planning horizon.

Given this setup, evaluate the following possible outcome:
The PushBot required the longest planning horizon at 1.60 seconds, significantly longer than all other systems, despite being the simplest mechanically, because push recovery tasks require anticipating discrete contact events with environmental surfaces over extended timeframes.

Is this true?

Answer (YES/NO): YES